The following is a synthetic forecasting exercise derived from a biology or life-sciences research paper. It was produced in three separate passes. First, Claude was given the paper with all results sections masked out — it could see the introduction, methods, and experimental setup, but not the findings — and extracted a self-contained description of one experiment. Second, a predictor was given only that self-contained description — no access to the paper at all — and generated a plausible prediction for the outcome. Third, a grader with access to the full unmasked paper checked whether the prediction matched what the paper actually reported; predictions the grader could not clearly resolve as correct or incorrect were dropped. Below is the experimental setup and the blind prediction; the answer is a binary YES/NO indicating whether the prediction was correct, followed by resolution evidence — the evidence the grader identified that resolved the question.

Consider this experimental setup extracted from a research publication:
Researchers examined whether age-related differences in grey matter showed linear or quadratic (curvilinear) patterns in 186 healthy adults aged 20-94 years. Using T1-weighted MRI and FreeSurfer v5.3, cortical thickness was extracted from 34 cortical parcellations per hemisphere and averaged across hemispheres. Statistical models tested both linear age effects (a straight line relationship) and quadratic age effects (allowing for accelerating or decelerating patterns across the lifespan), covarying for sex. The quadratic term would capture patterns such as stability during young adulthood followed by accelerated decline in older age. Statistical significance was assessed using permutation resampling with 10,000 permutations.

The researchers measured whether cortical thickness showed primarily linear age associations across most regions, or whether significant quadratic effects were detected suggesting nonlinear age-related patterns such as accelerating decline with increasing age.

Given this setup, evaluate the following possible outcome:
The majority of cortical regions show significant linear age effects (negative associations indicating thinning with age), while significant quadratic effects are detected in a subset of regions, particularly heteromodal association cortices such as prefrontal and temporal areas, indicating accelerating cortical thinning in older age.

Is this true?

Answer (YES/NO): NO